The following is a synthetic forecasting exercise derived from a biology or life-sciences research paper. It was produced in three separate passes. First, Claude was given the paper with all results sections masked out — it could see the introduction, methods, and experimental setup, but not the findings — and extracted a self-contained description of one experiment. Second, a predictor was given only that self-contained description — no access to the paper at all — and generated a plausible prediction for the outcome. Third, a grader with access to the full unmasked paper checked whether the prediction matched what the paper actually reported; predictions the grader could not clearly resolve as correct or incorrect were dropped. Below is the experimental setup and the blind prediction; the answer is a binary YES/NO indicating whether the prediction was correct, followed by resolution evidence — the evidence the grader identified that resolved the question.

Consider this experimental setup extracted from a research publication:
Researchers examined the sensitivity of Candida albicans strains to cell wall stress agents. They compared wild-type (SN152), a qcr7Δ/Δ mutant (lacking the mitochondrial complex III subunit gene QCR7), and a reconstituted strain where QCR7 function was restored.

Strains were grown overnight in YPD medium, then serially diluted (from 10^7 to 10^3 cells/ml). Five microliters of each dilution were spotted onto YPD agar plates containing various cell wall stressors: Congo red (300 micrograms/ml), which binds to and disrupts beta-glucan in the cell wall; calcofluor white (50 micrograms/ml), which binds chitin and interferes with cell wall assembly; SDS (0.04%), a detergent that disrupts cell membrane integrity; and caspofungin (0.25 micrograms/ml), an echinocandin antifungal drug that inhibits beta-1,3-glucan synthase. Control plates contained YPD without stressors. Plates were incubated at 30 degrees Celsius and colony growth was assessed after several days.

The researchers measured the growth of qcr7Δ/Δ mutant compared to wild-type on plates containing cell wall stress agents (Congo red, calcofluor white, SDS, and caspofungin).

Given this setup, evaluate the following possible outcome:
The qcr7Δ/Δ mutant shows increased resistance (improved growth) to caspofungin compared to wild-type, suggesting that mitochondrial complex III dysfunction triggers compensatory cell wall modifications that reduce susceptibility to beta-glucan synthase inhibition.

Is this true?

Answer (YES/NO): NO